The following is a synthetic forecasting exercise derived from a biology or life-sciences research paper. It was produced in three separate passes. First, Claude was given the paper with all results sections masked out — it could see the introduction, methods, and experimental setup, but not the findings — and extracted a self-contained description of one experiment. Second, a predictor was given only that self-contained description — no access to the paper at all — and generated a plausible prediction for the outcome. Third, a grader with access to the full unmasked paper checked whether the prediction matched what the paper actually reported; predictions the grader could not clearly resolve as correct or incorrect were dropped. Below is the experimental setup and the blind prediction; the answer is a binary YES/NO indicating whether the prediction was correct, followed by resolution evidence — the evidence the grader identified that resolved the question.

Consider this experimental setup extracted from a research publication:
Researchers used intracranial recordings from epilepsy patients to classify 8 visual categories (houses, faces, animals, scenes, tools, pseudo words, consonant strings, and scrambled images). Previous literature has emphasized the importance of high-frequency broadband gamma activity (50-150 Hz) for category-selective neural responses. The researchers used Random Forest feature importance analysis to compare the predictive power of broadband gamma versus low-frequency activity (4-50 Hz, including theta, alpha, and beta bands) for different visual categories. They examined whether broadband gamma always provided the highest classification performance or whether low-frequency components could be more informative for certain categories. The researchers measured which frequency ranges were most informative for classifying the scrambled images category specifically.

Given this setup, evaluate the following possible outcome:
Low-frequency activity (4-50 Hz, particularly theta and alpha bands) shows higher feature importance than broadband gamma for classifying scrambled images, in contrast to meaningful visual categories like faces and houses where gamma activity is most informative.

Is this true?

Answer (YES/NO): NO